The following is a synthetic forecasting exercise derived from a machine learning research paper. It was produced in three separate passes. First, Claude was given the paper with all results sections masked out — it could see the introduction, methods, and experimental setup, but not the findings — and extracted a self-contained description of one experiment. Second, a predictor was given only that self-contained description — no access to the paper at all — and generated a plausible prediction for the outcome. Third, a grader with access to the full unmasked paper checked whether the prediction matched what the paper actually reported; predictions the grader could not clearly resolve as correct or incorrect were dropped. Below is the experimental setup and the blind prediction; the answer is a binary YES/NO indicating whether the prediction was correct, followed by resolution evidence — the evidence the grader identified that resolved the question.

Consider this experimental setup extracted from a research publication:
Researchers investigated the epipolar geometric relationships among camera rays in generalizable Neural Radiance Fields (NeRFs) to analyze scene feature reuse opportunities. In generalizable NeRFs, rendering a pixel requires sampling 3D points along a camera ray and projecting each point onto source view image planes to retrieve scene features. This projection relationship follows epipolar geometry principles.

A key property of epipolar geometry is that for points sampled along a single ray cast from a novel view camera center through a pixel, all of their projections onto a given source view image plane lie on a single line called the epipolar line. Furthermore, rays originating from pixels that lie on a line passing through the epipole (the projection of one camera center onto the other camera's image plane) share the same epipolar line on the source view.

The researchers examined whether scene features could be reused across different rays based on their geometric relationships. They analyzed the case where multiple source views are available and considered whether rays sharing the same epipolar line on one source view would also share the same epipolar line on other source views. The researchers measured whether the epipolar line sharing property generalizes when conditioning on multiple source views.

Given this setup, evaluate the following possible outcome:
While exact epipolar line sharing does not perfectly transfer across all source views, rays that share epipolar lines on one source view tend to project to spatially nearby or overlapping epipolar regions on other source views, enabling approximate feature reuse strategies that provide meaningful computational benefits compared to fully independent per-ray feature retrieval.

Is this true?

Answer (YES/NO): YES